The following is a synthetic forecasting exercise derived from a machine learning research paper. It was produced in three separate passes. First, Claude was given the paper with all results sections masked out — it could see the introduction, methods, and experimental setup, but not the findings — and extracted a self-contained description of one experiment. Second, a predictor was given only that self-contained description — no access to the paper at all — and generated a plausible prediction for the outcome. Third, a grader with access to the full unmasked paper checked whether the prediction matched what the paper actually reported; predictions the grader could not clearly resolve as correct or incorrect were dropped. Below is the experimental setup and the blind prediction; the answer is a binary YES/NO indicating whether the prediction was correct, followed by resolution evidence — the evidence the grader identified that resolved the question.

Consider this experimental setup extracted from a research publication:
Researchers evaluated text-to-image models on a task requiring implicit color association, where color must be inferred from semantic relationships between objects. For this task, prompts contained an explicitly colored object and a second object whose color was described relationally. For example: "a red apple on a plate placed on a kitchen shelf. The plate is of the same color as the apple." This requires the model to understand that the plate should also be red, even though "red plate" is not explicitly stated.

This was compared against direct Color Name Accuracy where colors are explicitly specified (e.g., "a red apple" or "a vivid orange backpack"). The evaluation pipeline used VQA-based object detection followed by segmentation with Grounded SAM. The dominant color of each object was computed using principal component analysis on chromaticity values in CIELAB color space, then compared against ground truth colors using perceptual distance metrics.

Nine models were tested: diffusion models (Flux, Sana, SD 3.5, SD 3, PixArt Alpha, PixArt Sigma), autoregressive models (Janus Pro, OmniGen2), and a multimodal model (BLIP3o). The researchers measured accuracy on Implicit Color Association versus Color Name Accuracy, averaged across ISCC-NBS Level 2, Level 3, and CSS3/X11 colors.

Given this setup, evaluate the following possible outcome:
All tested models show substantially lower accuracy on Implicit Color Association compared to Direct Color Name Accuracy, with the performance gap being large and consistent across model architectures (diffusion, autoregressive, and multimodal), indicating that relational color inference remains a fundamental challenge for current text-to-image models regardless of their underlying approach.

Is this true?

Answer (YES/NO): NO